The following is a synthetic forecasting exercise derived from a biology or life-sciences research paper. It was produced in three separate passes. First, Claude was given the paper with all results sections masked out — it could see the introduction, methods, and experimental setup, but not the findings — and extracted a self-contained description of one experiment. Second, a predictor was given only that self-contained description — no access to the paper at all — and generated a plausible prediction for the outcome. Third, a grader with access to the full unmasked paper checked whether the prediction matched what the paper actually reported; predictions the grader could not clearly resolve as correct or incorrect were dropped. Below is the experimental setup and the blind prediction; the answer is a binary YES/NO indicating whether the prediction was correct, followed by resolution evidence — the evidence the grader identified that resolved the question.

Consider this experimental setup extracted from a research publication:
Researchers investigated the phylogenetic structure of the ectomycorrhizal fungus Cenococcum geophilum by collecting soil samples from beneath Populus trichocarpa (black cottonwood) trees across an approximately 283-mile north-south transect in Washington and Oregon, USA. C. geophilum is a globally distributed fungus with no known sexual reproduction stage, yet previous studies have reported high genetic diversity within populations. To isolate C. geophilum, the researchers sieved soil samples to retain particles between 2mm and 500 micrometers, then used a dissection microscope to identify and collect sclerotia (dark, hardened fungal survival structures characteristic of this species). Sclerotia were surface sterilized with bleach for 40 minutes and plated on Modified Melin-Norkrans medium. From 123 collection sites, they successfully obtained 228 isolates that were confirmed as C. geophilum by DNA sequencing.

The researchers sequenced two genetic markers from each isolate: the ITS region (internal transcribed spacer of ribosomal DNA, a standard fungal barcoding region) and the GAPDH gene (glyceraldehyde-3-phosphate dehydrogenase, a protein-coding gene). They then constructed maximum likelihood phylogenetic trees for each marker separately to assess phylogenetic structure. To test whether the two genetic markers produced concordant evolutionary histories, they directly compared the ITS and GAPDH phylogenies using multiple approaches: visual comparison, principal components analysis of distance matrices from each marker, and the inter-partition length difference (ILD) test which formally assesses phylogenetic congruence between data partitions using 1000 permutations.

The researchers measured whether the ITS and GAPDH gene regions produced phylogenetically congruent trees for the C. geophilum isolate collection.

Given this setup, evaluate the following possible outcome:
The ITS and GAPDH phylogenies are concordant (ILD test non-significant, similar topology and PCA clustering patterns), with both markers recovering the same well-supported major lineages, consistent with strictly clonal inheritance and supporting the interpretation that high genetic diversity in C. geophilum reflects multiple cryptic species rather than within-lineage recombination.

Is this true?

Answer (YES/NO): NO